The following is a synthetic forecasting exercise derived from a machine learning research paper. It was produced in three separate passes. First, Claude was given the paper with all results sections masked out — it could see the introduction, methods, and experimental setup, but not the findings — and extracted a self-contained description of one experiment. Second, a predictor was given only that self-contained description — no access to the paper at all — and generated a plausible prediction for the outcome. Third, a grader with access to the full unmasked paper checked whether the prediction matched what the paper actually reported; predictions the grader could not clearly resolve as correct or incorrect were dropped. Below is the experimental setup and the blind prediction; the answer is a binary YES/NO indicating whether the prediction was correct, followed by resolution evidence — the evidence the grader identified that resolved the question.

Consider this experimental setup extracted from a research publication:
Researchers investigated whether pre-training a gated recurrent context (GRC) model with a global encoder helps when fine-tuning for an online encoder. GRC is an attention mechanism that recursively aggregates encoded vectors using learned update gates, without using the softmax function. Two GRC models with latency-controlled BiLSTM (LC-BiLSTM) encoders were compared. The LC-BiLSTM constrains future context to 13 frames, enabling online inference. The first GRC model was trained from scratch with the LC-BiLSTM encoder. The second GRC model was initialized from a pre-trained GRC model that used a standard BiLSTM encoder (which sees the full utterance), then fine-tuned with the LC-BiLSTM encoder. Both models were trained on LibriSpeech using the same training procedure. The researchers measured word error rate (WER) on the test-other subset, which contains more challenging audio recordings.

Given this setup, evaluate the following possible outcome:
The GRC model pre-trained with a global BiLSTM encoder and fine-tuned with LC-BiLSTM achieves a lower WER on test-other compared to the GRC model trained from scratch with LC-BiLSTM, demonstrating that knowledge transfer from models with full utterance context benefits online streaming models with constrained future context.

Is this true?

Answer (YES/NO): YES